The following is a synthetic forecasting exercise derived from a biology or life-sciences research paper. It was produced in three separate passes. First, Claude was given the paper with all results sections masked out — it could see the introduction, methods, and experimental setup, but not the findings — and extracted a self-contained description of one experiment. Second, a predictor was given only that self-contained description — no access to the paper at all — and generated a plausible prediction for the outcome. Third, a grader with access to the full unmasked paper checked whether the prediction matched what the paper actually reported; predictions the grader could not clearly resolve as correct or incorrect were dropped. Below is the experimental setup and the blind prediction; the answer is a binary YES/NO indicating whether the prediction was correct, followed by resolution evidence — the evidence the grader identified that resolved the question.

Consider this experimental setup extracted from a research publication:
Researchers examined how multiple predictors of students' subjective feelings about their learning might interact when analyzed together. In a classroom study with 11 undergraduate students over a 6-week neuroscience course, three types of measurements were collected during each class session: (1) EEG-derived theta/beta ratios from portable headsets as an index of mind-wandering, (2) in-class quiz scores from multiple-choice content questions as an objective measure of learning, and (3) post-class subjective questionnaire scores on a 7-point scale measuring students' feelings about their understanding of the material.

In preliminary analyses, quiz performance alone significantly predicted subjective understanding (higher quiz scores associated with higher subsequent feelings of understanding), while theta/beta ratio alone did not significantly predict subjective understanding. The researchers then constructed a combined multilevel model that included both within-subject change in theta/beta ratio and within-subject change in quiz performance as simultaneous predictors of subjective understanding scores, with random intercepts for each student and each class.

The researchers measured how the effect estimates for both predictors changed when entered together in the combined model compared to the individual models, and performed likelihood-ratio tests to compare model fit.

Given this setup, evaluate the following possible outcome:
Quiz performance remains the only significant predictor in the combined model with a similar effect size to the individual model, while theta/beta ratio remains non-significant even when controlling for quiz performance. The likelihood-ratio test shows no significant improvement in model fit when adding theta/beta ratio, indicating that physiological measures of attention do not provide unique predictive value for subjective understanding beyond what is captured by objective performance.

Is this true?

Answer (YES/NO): NO